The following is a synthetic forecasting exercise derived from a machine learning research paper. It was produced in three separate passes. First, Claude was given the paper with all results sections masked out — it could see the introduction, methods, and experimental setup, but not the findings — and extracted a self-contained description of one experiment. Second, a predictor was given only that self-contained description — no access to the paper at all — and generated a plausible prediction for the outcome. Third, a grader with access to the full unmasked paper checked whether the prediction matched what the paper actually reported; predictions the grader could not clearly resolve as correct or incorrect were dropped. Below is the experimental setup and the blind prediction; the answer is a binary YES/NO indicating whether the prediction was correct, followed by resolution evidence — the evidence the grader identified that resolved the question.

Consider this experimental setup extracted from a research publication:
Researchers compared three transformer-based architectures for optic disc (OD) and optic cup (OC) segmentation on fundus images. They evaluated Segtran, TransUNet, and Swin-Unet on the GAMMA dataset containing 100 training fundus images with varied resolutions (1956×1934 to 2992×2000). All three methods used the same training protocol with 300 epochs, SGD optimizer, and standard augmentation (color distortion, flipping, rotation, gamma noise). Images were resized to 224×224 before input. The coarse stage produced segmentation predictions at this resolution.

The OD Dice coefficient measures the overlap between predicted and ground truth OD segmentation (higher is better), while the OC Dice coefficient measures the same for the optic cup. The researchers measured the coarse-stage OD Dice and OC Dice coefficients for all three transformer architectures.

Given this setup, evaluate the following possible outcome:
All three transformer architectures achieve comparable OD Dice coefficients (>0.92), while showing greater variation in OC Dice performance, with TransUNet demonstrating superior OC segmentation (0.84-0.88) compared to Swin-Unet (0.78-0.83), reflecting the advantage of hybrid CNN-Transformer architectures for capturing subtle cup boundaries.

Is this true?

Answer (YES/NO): NO